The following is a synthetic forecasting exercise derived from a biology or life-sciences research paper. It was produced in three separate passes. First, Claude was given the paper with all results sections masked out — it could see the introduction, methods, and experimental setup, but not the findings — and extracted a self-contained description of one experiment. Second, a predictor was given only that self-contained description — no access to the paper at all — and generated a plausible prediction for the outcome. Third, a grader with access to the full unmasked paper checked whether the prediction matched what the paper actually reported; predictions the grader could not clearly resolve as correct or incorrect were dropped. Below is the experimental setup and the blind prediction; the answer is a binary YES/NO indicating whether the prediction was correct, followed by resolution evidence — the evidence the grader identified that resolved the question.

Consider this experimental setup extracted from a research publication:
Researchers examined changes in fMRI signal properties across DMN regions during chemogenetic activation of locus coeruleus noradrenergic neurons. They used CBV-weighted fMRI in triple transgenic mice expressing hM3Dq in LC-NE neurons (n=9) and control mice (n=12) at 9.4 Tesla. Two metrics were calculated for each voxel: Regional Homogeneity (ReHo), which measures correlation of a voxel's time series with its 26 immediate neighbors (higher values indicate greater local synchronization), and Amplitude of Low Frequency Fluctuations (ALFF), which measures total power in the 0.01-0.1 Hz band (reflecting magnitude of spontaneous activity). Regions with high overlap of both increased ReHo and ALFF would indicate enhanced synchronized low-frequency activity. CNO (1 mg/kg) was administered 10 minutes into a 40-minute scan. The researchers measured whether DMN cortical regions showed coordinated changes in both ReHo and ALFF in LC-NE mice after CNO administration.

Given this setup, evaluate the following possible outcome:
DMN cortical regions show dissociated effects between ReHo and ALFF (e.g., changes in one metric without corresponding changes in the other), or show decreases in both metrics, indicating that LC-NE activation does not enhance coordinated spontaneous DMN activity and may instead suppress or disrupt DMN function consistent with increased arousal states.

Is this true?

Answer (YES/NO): NO